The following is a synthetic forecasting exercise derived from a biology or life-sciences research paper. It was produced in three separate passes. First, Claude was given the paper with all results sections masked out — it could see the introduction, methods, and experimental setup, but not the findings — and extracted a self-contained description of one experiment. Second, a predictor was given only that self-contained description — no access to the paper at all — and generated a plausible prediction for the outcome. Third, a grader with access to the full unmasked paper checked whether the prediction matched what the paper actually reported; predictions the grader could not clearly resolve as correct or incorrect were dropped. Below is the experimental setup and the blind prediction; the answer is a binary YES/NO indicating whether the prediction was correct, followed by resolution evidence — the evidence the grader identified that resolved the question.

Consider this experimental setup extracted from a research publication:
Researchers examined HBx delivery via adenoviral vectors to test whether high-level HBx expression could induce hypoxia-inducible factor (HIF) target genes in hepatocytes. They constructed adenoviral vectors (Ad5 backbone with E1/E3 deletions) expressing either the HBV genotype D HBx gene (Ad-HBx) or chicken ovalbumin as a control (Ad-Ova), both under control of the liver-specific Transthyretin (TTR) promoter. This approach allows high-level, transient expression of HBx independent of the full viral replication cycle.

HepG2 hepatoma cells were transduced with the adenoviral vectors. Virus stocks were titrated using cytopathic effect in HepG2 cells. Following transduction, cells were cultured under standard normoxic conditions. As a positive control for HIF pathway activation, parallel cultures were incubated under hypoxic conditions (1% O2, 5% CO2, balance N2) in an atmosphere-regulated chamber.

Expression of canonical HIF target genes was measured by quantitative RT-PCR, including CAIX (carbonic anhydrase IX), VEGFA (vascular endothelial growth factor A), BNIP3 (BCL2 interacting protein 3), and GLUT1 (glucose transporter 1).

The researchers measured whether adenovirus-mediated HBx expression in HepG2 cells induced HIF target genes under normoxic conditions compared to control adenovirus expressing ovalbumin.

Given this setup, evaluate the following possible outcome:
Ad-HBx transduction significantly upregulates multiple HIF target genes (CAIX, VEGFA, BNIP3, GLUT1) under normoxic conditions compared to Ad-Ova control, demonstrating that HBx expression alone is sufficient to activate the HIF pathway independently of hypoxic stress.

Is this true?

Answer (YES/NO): NO